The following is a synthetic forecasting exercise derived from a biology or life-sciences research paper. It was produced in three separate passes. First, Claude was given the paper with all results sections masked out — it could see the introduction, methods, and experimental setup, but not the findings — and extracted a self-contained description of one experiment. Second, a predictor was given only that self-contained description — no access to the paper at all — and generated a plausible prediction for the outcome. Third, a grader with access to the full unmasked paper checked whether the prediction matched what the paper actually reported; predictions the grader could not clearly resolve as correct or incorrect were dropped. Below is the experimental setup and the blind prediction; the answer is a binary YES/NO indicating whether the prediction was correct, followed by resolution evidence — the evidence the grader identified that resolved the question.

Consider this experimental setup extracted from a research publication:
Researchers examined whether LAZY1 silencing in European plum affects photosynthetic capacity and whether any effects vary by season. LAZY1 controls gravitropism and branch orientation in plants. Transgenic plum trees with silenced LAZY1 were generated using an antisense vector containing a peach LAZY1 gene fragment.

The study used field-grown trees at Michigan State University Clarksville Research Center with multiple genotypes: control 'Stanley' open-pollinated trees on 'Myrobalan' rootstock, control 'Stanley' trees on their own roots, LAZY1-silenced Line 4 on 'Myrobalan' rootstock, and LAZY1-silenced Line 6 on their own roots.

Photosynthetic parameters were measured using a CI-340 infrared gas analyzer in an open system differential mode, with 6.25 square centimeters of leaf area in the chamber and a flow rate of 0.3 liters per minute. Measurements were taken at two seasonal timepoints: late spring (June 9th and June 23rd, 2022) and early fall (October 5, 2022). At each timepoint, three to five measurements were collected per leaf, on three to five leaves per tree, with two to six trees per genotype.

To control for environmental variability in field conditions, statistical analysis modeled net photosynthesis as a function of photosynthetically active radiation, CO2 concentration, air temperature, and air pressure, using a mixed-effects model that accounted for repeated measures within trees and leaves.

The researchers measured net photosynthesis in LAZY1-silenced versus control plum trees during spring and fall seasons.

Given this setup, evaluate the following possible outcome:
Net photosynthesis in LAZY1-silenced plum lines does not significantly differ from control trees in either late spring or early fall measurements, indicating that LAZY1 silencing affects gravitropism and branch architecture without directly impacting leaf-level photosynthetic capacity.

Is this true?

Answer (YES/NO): NO